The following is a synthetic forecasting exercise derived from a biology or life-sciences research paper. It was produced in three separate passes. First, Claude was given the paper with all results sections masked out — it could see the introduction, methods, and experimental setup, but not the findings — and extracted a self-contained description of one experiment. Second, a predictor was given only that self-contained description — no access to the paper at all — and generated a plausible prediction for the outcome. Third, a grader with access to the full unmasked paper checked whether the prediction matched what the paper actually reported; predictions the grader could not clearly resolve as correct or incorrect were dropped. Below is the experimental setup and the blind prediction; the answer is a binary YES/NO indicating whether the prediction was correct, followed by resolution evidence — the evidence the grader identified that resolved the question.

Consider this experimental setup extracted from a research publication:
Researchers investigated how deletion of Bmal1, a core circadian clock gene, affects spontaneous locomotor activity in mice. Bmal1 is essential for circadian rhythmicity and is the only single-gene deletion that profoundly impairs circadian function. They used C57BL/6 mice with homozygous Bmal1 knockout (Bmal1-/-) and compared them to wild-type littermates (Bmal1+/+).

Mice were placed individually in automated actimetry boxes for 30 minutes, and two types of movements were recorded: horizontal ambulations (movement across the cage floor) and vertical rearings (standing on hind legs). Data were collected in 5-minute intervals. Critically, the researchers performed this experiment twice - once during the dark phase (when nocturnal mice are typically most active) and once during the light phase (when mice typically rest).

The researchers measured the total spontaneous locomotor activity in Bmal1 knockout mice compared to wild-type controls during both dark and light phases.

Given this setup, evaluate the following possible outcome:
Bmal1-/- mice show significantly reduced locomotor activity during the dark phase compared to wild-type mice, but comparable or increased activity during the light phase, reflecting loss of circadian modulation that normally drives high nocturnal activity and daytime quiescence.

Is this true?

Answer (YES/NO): NO